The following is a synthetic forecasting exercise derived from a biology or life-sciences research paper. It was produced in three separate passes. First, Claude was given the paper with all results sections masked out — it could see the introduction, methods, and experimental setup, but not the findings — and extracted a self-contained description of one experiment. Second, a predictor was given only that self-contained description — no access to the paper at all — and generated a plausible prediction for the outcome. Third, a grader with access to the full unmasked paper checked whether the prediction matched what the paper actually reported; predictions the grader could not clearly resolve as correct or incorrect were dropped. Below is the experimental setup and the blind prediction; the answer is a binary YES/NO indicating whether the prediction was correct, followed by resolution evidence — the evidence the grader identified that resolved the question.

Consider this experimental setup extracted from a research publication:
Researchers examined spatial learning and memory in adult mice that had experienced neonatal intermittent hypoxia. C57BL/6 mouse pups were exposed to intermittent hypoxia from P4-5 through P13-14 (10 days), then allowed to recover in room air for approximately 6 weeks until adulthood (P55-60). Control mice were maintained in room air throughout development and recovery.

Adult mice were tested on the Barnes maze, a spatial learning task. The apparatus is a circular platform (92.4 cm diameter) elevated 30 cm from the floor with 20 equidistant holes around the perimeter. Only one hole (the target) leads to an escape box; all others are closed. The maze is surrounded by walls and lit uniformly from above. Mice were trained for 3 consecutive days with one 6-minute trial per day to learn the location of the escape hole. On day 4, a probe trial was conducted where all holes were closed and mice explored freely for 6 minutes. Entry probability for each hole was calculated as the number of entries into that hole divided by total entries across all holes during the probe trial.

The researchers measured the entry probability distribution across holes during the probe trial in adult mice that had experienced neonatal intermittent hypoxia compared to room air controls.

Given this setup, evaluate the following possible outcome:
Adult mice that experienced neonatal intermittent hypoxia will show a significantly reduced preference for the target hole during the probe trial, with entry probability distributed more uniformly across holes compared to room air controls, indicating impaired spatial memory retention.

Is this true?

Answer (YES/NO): YES